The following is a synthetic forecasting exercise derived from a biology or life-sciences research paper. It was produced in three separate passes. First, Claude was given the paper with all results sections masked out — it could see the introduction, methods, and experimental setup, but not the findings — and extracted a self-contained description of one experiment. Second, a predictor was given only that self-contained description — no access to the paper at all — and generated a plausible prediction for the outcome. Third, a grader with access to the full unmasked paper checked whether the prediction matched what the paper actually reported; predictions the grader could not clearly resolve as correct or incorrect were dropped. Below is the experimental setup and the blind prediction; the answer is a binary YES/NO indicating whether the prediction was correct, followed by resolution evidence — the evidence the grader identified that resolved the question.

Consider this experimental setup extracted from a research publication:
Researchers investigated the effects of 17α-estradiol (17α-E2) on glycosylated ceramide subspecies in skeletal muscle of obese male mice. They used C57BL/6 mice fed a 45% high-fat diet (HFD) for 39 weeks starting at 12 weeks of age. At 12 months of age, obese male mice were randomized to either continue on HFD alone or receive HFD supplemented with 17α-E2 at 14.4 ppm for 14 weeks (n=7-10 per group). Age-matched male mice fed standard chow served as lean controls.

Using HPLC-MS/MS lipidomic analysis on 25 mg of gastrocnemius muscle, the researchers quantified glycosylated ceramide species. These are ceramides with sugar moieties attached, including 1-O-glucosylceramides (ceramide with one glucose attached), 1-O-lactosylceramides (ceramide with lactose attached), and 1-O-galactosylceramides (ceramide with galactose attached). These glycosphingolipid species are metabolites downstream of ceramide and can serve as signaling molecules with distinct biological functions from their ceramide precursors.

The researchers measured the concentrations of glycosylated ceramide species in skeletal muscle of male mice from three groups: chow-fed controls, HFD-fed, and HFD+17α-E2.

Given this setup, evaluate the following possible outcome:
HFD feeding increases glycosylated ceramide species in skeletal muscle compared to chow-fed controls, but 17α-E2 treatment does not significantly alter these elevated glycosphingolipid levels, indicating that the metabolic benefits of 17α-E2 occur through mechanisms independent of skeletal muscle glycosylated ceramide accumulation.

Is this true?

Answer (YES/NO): NO